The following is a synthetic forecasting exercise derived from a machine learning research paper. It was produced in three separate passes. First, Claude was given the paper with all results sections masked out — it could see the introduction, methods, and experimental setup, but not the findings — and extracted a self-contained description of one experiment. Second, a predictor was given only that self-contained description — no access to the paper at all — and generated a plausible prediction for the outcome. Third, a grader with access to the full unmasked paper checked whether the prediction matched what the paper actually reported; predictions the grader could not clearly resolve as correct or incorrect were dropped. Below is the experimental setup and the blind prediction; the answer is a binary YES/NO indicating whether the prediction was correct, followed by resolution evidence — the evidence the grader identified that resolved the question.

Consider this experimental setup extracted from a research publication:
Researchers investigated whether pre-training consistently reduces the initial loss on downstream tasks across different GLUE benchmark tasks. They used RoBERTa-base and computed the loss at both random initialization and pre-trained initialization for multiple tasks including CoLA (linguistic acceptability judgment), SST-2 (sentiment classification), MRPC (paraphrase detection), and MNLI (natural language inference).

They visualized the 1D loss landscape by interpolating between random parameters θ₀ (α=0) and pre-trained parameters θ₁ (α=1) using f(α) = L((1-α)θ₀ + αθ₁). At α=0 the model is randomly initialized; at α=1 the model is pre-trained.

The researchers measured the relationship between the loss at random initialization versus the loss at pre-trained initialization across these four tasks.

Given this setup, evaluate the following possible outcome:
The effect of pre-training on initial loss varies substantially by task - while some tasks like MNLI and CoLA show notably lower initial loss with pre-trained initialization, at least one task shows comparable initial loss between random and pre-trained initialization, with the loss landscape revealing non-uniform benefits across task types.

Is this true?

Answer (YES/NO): NO